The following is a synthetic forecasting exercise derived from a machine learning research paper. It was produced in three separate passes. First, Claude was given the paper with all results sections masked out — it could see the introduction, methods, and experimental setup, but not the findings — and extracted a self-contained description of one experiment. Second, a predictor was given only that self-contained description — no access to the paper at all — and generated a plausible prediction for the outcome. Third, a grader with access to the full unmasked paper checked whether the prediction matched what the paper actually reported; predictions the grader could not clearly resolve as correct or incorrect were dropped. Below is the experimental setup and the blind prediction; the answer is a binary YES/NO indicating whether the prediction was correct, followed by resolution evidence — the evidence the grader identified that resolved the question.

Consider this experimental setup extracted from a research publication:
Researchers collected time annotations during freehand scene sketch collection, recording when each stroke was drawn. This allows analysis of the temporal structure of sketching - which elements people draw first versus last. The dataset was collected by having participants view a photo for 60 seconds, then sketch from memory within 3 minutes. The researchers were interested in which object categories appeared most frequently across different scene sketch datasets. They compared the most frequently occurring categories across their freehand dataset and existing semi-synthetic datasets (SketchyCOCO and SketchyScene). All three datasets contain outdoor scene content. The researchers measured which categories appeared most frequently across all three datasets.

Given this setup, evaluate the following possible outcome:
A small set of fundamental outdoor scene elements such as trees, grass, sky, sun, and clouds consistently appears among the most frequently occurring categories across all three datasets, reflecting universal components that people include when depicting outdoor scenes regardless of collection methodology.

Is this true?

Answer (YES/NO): NO